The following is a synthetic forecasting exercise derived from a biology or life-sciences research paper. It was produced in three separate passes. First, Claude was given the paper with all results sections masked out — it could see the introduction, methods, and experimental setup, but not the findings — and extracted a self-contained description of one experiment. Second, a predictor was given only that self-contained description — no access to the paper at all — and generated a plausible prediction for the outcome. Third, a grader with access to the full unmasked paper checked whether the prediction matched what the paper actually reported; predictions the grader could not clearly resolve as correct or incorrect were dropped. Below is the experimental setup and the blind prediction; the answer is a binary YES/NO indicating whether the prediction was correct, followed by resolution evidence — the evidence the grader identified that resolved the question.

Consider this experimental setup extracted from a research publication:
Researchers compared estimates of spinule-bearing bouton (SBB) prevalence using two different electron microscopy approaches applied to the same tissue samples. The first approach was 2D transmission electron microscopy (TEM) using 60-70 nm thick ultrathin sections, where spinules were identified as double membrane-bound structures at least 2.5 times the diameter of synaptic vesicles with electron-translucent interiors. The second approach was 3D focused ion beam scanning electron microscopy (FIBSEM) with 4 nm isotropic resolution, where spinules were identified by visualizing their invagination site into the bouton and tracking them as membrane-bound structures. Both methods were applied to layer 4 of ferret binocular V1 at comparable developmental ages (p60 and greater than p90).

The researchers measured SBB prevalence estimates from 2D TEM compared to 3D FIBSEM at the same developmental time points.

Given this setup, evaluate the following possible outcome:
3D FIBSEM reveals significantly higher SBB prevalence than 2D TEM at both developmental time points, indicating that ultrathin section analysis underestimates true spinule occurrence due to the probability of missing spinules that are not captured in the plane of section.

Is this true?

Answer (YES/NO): NO